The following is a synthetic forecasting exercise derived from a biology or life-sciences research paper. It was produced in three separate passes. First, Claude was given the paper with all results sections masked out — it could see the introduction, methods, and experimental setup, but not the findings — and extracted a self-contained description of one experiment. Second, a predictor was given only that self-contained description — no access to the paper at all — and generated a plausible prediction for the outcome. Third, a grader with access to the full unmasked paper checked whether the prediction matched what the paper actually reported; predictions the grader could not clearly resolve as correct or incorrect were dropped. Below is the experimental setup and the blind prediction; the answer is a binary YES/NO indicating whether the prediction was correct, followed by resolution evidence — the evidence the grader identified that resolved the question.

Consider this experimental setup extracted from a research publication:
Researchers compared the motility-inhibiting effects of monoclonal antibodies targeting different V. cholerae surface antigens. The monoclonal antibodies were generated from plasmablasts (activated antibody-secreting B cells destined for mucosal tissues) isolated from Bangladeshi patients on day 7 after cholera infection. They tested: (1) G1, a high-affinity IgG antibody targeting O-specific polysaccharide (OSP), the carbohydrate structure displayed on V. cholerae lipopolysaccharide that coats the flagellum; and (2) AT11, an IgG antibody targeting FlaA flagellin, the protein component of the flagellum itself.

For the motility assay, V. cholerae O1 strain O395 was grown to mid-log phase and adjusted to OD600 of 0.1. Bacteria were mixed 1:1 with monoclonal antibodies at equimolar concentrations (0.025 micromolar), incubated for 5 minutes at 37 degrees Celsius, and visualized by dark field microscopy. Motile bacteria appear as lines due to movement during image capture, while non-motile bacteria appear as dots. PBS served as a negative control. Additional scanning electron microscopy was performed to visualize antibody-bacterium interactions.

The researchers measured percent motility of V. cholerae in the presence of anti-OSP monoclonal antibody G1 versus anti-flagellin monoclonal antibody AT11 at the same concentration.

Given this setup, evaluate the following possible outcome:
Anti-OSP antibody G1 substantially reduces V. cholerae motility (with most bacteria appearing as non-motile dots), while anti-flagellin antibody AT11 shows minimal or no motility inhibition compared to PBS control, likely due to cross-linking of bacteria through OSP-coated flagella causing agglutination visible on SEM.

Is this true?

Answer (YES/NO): NO